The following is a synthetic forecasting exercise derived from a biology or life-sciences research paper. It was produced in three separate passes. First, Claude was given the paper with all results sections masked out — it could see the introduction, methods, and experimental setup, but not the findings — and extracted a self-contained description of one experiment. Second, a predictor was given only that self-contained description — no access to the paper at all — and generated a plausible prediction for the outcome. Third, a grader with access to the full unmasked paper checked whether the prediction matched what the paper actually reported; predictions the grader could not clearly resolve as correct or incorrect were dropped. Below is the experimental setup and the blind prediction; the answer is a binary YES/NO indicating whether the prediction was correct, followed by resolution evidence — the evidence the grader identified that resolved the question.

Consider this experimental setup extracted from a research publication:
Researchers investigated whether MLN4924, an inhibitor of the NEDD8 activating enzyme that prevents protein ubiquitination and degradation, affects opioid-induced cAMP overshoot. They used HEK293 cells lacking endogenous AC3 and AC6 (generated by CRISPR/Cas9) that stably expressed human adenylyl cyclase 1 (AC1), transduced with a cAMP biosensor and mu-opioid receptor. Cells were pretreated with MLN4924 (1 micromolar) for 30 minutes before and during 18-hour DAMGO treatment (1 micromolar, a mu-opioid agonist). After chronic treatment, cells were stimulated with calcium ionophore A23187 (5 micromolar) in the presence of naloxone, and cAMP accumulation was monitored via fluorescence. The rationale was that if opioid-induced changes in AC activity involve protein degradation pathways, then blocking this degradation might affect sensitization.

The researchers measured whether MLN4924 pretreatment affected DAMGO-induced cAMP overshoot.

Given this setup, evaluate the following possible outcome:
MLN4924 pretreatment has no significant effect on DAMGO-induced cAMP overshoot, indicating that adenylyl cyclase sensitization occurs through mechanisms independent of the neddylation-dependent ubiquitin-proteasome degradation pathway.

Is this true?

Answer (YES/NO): NO